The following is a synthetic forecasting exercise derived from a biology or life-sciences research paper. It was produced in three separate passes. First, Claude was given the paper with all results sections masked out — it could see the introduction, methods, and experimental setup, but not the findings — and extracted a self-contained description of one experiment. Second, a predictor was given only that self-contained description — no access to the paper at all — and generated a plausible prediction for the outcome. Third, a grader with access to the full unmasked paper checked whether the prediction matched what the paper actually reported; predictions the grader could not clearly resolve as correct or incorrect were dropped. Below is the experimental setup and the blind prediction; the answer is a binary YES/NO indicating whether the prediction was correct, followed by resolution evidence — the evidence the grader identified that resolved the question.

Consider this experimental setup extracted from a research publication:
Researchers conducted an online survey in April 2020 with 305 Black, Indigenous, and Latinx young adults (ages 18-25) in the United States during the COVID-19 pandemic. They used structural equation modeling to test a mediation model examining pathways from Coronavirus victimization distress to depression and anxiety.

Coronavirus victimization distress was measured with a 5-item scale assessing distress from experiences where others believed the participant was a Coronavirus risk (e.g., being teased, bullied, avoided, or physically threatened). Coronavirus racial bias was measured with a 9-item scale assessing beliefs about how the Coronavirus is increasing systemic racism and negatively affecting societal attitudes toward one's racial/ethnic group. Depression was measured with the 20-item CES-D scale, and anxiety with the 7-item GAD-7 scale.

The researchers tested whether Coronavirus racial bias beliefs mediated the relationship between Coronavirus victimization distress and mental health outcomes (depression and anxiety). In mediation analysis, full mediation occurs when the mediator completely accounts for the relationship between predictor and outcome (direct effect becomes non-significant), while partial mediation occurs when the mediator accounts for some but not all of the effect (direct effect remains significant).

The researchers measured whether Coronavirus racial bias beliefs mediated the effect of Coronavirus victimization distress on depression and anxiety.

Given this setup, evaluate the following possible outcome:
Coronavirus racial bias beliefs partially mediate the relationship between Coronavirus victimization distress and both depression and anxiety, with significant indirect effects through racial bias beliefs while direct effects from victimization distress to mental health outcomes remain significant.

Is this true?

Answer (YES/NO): NO